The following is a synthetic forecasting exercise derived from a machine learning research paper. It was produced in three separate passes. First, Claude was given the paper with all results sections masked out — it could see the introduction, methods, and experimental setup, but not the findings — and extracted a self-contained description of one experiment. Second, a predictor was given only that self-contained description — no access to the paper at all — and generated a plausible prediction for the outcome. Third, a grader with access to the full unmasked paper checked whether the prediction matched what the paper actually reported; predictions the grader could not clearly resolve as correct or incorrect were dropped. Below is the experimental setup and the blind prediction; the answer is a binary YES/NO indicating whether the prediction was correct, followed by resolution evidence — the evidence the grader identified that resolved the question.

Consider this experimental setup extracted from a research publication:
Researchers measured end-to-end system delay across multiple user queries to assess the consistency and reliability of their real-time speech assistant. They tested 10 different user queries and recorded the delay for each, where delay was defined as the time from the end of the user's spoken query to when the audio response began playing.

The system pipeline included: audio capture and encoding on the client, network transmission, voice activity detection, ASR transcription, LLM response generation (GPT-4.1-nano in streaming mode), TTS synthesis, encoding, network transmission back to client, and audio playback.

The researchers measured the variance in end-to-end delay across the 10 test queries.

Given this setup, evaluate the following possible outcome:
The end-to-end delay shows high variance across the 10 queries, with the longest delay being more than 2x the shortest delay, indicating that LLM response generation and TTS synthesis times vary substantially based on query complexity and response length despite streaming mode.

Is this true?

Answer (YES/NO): NO